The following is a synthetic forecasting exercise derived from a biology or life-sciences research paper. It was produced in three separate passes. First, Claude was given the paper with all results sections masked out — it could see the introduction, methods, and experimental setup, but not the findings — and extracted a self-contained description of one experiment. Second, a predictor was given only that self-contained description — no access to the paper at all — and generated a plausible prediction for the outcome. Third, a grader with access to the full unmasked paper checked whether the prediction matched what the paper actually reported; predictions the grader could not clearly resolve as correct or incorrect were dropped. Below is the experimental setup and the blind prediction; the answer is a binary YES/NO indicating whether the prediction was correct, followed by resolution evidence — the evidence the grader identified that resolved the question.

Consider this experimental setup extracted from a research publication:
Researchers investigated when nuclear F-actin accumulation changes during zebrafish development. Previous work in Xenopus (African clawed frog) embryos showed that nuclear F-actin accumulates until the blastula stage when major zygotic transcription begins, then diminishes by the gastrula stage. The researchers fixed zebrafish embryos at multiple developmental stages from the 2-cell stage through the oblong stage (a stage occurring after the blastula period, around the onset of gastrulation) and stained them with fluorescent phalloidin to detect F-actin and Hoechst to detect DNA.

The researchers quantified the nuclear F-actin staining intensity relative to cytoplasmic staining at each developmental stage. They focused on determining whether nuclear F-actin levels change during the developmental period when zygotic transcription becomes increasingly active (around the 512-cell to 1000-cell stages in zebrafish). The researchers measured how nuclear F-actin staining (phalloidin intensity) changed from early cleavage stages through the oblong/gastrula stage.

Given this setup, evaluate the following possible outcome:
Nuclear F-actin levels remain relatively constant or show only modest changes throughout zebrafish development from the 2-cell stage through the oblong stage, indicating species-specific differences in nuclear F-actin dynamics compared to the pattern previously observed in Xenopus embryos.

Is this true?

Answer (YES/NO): NO